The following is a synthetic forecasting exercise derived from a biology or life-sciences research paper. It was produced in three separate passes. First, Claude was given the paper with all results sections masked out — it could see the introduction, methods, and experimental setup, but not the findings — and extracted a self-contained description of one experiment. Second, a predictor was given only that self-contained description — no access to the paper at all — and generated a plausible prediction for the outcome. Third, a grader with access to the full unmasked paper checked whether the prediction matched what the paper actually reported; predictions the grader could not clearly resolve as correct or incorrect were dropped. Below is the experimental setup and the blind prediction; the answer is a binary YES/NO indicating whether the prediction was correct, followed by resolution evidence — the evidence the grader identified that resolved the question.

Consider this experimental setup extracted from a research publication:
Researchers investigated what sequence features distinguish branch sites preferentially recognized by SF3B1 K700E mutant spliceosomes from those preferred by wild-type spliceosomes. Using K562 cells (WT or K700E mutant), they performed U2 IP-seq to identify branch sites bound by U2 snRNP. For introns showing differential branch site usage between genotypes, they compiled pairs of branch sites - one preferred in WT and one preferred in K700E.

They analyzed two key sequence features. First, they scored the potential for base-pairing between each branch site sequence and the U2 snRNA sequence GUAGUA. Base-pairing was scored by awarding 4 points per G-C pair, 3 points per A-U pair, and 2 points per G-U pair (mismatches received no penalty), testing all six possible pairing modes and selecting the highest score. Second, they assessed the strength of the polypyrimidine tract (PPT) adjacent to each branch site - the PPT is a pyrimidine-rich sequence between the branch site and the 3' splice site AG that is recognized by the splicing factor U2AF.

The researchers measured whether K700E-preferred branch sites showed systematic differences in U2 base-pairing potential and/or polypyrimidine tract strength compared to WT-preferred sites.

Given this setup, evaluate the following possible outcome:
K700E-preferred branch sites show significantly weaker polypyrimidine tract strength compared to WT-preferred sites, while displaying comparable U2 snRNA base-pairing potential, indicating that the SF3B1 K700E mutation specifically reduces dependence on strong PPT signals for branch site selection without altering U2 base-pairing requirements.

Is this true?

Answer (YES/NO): NO